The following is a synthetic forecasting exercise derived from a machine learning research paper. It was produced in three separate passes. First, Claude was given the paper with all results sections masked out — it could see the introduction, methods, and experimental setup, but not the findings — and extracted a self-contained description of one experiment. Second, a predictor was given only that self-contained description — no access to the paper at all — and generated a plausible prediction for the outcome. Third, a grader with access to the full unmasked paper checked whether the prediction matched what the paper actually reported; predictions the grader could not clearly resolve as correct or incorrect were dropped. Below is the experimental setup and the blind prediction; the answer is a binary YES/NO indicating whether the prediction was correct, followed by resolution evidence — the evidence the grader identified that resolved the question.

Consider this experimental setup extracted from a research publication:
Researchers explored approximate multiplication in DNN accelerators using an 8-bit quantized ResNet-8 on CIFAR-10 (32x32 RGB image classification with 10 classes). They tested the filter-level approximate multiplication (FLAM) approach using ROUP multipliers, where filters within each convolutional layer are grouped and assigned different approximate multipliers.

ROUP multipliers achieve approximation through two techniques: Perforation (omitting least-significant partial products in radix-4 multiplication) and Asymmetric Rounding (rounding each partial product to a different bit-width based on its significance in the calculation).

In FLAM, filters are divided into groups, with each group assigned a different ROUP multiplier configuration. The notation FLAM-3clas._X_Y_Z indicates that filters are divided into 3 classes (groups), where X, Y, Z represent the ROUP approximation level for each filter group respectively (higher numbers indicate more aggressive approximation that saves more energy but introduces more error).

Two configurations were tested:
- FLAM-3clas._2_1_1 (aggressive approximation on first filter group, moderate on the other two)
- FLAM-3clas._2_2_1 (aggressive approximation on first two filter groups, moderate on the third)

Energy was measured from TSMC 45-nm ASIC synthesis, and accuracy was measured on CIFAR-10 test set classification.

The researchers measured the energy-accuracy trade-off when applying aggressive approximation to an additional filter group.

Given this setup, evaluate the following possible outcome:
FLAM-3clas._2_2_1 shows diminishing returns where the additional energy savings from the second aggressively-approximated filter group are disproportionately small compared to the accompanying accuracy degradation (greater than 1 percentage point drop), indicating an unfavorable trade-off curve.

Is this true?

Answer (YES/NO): NO